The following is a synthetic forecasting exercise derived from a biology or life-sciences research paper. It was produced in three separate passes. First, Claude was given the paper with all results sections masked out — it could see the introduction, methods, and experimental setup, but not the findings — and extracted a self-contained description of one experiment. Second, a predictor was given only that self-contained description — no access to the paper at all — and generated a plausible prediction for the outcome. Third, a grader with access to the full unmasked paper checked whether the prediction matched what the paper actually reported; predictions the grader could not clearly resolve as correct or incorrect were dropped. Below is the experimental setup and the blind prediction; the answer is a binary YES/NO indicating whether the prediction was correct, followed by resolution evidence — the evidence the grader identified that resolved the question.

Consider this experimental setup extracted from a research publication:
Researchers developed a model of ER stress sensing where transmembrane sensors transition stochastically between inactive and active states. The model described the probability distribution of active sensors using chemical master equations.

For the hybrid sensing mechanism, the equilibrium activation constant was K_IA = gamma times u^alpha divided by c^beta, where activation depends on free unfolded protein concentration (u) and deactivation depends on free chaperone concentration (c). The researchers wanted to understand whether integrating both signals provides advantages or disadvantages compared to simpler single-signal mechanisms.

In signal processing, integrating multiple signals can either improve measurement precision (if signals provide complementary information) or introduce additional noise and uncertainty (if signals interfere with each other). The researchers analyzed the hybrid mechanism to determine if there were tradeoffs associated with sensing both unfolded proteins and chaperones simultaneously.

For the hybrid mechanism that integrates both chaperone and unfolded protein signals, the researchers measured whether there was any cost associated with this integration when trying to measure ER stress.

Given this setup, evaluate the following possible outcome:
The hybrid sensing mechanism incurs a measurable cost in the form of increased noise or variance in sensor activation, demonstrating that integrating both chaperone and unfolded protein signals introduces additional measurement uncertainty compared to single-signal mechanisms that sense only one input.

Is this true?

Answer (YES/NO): YES